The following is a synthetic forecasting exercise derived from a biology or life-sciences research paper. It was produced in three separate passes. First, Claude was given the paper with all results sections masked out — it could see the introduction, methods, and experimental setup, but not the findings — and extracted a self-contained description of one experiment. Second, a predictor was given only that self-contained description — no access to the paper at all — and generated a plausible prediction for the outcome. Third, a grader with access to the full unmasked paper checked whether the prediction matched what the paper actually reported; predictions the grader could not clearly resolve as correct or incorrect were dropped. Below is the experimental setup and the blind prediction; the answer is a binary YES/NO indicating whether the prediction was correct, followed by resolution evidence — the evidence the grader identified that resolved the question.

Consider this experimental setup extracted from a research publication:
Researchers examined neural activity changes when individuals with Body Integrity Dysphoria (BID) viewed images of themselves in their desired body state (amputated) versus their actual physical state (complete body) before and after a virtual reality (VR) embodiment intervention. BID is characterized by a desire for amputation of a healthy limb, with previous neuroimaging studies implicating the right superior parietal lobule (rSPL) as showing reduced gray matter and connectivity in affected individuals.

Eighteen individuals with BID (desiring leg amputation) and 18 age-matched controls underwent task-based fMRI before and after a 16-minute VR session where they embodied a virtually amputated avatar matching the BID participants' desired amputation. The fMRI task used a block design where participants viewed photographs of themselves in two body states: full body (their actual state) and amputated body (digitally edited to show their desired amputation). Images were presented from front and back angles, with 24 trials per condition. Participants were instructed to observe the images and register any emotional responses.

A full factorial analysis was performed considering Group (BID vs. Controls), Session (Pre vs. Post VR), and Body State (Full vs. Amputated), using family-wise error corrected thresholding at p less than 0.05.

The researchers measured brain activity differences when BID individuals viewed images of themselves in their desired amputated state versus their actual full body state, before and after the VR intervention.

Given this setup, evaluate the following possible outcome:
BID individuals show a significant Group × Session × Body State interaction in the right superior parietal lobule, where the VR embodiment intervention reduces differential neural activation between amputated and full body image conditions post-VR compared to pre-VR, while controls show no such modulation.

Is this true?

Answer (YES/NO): NO